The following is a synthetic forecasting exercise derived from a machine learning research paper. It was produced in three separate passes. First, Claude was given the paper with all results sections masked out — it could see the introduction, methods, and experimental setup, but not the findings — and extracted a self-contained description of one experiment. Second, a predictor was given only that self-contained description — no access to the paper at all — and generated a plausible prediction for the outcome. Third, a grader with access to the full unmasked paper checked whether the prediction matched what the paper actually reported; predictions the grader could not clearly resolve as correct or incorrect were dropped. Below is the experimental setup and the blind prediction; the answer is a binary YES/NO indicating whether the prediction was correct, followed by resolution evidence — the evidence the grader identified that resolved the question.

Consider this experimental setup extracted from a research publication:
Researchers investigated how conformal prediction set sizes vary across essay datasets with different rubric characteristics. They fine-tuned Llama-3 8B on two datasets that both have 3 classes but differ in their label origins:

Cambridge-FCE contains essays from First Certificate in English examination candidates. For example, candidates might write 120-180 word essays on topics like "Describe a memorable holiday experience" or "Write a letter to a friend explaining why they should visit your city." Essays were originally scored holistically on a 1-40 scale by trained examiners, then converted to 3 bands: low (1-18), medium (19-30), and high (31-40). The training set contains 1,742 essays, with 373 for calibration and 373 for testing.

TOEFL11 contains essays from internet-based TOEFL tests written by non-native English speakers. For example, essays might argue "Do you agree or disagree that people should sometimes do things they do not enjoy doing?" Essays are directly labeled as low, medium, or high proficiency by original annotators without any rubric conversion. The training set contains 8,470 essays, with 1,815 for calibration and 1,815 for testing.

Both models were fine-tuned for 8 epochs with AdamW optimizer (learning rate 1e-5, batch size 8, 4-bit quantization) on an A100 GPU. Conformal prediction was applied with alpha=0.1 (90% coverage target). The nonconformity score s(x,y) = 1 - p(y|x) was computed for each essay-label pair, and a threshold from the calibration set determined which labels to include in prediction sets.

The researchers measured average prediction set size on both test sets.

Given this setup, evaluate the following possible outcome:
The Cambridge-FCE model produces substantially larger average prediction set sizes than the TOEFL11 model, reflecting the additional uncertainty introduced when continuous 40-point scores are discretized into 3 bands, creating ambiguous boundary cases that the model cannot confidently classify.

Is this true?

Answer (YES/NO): YES